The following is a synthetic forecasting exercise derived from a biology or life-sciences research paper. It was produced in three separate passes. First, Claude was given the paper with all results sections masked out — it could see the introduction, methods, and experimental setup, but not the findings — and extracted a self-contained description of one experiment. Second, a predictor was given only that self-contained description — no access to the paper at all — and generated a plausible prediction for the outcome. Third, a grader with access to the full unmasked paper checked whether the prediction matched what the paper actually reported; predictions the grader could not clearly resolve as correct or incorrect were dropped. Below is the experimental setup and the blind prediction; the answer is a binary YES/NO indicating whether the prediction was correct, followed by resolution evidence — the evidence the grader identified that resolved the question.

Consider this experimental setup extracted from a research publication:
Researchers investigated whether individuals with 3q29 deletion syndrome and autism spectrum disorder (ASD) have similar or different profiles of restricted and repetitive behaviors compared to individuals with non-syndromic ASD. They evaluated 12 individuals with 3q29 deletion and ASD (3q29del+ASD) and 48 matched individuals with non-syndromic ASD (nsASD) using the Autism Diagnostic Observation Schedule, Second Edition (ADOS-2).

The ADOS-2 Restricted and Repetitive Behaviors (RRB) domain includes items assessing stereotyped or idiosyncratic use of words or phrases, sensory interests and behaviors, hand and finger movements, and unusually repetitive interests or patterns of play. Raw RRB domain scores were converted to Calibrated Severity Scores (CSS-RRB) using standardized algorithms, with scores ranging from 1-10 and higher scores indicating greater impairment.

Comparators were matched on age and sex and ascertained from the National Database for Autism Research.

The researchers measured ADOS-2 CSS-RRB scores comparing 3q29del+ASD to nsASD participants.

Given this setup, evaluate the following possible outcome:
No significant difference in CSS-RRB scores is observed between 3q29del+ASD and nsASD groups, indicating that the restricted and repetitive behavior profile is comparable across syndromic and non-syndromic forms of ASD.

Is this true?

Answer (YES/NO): YES